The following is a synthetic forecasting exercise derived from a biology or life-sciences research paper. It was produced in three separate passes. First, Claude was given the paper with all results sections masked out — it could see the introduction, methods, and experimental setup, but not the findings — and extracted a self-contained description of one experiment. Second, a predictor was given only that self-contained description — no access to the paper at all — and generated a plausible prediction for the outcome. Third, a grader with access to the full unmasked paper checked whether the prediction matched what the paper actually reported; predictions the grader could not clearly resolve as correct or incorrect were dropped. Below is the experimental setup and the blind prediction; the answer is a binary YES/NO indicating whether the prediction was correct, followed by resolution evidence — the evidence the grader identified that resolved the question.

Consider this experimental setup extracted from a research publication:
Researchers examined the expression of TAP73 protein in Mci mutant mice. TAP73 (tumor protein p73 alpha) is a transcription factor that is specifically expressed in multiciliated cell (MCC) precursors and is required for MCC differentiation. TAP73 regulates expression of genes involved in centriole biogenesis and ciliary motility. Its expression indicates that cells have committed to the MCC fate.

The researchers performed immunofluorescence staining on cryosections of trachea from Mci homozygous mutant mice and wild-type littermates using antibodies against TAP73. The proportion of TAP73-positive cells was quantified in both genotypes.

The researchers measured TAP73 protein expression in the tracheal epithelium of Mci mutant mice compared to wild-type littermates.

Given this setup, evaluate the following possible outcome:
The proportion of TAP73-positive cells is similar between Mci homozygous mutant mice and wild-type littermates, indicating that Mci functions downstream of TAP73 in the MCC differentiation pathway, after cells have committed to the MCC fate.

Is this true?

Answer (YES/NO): YES